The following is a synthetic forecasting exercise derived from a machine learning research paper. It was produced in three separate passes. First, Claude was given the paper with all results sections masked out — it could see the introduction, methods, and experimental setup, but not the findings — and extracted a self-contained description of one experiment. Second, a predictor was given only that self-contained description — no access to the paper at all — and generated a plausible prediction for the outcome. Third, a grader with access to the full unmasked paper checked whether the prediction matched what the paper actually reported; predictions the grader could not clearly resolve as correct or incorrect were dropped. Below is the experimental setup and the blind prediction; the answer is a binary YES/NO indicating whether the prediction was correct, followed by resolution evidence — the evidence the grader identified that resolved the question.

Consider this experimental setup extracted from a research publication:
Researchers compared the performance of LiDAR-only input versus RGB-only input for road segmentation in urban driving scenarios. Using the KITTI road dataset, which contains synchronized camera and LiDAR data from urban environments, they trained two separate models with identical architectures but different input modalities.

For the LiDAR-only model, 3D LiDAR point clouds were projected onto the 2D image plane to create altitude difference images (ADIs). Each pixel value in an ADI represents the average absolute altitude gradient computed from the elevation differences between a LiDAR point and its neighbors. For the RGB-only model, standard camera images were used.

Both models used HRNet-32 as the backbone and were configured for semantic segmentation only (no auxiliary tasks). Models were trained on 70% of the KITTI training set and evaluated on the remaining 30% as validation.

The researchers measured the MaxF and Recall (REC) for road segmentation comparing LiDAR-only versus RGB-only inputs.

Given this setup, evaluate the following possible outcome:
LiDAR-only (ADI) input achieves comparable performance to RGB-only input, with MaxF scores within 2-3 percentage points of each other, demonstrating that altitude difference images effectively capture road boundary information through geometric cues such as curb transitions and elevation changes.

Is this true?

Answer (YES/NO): YES